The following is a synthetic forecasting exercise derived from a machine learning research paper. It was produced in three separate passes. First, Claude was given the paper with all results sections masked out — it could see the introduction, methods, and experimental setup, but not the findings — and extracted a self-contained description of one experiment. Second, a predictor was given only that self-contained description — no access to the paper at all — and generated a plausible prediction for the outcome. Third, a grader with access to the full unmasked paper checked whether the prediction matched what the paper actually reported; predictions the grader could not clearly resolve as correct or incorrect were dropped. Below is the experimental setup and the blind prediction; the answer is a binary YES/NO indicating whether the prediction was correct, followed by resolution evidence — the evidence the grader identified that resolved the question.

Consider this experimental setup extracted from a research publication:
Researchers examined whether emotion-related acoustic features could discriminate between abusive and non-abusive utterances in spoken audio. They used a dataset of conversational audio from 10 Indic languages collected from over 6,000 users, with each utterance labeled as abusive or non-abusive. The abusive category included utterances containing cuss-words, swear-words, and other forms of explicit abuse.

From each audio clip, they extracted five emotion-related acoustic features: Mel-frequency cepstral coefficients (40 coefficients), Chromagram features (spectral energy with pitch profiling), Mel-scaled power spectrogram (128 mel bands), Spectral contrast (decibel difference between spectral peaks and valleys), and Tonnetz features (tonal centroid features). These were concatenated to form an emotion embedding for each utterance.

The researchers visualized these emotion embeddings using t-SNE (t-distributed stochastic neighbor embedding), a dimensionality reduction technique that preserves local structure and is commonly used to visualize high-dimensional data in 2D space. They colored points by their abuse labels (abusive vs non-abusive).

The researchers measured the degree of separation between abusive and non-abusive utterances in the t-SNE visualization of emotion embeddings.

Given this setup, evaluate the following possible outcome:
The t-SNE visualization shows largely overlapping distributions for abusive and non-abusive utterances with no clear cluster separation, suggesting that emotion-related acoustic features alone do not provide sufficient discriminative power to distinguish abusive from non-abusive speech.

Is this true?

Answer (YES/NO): NO